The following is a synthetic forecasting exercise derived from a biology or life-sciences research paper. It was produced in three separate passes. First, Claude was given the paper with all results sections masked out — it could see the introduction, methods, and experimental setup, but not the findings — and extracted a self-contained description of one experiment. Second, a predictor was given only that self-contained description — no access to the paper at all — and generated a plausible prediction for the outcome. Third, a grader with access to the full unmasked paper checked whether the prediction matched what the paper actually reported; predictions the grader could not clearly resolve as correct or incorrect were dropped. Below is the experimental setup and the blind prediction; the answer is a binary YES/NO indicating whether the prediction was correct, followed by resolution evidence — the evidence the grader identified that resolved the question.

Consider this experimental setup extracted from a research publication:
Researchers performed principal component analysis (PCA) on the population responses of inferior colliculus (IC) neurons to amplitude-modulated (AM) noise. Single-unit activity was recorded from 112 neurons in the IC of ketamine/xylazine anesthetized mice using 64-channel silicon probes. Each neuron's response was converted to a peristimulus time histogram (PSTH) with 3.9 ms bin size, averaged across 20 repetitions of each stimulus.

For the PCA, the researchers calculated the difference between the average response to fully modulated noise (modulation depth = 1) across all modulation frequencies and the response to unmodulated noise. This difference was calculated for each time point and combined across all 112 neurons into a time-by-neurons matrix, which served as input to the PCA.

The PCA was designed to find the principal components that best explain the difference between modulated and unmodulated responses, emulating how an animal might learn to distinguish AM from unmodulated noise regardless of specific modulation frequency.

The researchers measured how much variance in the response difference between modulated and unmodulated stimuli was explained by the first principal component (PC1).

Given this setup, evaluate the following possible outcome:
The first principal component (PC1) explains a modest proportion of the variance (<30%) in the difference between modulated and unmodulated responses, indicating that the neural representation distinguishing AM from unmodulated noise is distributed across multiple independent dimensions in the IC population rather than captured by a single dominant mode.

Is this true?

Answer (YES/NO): NO